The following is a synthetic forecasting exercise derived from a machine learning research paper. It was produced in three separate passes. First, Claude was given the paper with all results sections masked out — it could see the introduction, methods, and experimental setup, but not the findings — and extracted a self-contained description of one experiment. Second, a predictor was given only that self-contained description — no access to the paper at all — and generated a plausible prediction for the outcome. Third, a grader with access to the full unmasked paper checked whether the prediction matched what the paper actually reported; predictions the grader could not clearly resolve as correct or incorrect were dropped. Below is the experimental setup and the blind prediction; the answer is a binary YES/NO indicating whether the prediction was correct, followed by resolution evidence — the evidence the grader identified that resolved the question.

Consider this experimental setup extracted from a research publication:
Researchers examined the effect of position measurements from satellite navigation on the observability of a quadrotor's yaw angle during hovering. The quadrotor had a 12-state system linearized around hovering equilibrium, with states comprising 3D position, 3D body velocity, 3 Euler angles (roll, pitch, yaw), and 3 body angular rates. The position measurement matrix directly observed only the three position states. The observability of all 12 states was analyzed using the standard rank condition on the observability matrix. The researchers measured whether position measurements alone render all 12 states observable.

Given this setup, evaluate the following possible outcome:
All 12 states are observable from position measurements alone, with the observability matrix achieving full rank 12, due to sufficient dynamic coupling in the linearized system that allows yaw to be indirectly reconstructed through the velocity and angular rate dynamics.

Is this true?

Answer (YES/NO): NO